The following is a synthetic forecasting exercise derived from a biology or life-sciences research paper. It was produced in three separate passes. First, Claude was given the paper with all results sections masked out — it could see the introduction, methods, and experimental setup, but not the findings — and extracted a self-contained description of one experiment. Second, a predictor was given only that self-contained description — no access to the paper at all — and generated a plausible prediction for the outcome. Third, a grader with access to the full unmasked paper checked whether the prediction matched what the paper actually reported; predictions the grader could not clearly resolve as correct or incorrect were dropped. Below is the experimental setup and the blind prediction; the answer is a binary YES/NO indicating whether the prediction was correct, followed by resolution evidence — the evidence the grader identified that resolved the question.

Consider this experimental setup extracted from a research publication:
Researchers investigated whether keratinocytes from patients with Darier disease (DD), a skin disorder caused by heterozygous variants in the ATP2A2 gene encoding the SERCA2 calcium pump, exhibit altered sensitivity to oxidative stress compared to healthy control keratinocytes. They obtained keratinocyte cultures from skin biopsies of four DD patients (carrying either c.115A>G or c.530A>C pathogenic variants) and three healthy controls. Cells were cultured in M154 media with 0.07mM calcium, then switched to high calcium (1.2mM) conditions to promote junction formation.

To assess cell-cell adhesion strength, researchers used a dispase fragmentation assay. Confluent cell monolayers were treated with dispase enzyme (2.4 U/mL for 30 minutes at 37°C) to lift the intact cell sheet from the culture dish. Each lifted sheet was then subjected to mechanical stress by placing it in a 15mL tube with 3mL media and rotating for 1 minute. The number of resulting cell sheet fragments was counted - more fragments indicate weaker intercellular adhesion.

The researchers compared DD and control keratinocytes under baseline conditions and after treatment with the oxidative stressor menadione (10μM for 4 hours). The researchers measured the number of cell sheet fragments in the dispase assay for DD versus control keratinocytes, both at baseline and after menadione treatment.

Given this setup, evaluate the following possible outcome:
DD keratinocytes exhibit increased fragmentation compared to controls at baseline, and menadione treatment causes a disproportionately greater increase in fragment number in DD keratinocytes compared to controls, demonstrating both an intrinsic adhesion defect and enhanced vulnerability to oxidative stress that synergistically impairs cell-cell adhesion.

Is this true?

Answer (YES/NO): YES